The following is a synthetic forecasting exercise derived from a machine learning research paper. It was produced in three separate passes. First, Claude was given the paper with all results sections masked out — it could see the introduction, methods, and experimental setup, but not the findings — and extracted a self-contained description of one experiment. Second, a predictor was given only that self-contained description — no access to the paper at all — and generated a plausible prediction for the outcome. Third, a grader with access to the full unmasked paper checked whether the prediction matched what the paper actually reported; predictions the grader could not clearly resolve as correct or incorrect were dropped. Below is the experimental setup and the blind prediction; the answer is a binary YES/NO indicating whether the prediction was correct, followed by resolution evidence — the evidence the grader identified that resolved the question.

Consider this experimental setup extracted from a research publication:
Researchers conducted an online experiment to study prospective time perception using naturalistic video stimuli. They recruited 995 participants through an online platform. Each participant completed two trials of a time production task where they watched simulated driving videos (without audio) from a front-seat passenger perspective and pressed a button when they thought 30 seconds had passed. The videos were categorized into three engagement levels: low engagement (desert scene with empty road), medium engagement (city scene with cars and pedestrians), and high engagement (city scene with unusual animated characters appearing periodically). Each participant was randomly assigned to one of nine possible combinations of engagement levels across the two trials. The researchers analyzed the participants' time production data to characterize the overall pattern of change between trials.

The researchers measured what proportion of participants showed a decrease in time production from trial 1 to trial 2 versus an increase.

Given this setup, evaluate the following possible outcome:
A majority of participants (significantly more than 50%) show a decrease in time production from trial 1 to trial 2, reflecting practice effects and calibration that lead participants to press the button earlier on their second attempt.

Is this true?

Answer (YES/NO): NO